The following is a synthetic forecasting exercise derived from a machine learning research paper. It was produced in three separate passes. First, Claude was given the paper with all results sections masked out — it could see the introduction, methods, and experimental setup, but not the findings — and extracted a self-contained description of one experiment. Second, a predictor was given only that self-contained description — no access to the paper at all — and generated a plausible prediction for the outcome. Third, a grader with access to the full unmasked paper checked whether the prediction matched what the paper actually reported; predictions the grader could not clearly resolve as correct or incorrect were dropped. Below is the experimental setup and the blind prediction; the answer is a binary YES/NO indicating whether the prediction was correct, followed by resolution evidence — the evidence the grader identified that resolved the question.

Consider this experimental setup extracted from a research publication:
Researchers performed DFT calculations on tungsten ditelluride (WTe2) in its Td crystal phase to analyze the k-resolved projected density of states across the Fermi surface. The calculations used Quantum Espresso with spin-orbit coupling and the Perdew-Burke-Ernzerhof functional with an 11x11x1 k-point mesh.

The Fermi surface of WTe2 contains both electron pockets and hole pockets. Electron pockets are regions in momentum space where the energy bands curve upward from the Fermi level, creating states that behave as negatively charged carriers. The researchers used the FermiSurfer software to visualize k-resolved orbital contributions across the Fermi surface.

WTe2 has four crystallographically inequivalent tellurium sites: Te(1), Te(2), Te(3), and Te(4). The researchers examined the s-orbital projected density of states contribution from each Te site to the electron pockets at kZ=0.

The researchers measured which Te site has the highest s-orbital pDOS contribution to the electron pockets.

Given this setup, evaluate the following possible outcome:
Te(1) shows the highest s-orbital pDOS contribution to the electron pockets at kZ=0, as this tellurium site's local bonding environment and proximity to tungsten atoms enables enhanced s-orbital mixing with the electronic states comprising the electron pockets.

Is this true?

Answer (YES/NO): NO